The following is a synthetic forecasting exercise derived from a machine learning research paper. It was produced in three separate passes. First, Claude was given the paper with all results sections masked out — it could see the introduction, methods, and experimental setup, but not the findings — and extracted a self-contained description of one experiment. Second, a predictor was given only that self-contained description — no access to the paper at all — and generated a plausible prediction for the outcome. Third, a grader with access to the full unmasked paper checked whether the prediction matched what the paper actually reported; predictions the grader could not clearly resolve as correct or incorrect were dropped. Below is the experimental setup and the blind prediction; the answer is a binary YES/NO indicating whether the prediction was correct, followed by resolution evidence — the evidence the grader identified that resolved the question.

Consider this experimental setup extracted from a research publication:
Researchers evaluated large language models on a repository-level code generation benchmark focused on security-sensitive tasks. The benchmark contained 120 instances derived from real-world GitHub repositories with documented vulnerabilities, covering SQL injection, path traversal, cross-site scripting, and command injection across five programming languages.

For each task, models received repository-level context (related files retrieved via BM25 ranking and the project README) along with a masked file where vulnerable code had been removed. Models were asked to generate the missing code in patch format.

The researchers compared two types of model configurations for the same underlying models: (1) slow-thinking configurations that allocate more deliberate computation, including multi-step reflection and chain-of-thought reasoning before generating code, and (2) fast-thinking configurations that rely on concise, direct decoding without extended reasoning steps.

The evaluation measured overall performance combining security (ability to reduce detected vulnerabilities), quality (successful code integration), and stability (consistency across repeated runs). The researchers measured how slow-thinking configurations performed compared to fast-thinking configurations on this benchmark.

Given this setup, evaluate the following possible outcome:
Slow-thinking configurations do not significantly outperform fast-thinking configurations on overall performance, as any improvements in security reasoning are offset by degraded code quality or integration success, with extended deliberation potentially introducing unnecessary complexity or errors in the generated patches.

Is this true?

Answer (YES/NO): NO